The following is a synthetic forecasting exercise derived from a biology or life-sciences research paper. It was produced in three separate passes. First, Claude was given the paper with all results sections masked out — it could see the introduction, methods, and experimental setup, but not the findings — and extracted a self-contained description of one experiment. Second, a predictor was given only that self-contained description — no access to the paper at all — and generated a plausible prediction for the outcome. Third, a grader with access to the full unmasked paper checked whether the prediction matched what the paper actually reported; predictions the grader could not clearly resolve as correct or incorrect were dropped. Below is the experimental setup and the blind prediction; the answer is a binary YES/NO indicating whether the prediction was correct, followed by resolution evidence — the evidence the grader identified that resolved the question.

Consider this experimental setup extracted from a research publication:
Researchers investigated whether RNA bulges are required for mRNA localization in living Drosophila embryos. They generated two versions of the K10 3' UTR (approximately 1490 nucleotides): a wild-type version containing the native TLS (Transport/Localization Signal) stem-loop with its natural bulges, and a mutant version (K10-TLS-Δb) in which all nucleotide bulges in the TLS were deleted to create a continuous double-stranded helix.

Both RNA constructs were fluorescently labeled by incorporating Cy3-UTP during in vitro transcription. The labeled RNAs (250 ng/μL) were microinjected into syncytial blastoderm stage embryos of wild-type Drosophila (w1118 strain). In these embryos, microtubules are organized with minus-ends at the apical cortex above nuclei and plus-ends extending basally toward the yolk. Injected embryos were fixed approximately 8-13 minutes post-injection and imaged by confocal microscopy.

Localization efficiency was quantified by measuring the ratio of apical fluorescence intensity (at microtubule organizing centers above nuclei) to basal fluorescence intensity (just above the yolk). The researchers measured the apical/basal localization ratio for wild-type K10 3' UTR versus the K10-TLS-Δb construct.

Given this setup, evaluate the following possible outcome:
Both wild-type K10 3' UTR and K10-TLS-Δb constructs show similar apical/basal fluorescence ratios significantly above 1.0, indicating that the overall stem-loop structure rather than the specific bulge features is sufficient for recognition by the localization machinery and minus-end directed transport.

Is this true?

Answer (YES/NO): NO